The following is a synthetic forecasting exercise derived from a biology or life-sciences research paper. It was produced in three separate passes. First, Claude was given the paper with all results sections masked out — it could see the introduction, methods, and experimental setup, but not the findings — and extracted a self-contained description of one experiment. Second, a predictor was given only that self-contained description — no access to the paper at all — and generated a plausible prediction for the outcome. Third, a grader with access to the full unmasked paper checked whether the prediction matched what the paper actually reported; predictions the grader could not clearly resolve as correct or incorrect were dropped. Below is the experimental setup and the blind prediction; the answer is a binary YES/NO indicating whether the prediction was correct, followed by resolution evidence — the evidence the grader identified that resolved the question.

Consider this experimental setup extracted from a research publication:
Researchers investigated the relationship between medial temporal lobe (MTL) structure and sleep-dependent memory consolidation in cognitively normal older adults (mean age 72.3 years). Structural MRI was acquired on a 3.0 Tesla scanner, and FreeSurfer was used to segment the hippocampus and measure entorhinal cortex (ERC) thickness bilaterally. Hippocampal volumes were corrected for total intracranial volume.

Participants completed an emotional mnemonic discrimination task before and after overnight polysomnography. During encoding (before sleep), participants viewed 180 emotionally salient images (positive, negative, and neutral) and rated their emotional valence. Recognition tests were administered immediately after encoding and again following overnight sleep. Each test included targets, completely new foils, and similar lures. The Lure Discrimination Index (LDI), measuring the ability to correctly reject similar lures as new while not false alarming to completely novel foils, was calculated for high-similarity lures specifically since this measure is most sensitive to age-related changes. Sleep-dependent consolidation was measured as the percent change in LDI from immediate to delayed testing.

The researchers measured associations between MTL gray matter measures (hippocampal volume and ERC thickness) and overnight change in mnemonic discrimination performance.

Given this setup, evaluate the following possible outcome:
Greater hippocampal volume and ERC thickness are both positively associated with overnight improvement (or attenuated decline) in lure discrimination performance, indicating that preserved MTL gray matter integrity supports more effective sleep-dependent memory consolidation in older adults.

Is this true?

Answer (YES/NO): NO